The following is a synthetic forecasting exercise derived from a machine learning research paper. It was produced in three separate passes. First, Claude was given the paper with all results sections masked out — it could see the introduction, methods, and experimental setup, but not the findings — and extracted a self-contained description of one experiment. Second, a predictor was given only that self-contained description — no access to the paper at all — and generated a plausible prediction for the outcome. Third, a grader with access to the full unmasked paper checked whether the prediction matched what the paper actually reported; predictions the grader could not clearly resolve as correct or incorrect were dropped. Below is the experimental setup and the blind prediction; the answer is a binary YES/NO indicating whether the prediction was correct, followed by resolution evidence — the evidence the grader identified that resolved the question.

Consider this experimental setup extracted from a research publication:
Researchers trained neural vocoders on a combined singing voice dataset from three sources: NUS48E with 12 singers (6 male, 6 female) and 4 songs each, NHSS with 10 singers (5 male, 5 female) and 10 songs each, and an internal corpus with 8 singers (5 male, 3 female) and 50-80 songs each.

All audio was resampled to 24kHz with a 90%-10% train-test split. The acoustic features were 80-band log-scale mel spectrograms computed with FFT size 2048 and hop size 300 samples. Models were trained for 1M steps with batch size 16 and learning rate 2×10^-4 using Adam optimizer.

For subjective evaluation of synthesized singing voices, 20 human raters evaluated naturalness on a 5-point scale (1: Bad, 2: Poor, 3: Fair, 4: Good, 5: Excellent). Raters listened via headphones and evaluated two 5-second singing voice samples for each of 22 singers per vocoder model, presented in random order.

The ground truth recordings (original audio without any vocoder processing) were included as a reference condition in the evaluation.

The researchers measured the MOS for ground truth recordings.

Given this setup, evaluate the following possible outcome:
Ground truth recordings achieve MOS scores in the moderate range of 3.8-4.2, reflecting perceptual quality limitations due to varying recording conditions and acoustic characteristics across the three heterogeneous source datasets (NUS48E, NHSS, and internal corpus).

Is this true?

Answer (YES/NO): NO